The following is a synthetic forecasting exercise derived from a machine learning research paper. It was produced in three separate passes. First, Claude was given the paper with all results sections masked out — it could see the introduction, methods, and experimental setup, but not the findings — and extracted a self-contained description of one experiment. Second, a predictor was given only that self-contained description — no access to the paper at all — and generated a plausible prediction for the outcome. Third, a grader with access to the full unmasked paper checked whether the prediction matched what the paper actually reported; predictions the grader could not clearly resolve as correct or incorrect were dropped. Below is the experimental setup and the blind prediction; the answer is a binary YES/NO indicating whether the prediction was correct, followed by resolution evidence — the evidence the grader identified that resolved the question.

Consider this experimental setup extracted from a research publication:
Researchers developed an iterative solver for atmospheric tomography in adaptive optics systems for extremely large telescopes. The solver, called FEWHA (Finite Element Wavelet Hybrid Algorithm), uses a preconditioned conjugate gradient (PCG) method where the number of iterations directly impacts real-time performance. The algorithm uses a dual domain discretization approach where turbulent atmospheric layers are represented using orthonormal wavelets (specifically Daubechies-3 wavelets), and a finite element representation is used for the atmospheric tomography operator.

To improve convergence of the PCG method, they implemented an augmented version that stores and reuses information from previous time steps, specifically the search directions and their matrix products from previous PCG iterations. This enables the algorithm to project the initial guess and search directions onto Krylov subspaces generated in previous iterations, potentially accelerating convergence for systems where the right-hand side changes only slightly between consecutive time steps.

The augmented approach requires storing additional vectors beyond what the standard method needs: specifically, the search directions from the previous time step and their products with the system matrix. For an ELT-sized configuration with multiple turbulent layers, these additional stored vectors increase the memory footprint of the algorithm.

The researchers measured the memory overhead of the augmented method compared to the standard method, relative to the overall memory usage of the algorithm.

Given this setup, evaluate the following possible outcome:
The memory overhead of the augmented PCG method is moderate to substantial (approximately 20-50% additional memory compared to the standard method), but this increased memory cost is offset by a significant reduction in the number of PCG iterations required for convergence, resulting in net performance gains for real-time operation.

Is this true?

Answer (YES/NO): NO